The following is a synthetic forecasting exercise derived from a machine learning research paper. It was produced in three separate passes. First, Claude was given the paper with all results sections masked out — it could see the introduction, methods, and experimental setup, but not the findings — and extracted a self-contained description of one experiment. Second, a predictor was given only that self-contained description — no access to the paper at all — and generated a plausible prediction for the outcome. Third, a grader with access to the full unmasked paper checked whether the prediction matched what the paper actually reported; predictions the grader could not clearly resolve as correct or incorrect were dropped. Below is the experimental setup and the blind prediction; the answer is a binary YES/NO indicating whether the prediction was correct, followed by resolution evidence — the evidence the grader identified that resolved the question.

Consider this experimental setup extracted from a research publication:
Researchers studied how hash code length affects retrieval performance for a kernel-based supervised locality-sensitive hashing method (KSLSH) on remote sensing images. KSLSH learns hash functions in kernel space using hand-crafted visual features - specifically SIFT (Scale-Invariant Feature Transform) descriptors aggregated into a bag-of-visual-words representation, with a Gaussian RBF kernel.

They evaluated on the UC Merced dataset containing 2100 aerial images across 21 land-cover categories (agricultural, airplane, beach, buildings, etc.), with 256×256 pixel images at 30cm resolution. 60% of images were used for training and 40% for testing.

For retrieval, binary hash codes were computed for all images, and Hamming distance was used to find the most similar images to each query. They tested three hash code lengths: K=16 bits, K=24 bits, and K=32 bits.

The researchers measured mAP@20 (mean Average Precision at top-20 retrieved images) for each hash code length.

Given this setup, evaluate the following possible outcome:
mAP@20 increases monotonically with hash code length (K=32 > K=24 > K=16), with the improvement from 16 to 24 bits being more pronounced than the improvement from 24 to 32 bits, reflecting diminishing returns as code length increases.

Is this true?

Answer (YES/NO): NO